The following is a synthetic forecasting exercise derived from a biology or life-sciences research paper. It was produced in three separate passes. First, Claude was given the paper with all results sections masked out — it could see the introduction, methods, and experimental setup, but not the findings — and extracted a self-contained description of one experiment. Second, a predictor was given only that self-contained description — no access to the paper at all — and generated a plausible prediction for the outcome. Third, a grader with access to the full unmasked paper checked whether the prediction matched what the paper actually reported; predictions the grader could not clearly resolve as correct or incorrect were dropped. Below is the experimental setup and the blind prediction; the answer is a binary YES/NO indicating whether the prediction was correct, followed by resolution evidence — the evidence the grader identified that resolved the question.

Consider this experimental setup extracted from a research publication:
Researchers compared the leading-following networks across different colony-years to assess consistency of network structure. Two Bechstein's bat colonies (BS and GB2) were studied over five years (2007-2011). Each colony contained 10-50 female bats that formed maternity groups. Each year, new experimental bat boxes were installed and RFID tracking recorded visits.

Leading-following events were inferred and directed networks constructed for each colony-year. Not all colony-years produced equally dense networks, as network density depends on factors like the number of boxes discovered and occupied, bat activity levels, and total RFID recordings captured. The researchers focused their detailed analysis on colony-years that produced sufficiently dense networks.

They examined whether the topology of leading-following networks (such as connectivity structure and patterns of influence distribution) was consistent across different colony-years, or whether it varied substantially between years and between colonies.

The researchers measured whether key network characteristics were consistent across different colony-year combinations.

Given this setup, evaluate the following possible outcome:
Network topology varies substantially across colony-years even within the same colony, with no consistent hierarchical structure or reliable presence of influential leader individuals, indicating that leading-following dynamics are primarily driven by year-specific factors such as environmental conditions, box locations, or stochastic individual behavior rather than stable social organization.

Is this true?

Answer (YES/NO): NO